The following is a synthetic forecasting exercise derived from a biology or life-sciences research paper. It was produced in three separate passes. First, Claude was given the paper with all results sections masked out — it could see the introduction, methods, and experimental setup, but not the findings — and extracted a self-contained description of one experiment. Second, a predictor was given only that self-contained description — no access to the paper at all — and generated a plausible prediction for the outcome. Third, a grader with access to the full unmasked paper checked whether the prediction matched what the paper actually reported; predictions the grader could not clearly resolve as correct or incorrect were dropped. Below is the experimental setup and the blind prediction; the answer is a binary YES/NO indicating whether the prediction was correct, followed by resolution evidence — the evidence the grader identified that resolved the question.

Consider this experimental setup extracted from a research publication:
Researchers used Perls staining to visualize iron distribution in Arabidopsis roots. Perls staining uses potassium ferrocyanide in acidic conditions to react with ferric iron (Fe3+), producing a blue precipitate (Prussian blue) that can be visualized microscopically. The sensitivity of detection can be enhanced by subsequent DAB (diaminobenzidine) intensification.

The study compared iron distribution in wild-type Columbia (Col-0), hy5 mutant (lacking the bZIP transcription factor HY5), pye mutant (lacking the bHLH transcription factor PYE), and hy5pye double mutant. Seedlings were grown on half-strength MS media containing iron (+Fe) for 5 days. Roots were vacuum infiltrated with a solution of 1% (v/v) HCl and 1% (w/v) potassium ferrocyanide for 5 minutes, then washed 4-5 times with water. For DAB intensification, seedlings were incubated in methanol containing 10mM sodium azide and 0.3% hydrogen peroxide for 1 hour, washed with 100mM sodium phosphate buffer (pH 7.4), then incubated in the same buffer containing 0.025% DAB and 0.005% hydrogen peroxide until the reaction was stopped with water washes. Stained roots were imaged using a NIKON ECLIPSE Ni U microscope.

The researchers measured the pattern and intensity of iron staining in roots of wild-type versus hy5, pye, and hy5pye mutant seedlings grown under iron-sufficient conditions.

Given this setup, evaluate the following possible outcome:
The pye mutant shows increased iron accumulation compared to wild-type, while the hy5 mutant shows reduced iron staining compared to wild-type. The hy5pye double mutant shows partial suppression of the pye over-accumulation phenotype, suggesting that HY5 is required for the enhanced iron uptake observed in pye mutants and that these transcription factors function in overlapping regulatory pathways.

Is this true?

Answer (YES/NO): NO